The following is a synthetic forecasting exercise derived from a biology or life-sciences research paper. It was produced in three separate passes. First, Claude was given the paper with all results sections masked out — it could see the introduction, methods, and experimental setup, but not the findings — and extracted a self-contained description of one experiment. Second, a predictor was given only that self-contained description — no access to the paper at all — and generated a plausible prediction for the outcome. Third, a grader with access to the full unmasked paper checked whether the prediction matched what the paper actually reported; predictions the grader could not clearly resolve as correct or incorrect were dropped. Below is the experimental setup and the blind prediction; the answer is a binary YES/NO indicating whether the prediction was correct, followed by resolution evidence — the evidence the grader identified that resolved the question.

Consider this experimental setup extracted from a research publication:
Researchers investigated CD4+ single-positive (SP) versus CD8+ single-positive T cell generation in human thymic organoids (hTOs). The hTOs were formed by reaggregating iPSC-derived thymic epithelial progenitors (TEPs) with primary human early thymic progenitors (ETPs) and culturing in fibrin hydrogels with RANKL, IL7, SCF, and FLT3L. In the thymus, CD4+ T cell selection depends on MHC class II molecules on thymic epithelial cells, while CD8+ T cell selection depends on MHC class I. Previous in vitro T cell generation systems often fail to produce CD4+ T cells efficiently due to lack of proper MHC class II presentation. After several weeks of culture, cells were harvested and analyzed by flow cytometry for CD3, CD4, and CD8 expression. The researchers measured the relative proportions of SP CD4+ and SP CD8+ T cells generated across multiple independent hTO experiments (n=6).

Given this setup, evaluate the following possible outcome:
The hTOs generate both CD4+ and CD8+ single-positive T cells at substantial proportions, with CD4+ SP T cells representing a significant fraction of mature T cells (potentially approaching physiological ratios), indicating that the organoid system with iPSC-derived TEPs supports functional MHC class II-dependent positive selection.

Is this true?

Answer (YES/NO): YES